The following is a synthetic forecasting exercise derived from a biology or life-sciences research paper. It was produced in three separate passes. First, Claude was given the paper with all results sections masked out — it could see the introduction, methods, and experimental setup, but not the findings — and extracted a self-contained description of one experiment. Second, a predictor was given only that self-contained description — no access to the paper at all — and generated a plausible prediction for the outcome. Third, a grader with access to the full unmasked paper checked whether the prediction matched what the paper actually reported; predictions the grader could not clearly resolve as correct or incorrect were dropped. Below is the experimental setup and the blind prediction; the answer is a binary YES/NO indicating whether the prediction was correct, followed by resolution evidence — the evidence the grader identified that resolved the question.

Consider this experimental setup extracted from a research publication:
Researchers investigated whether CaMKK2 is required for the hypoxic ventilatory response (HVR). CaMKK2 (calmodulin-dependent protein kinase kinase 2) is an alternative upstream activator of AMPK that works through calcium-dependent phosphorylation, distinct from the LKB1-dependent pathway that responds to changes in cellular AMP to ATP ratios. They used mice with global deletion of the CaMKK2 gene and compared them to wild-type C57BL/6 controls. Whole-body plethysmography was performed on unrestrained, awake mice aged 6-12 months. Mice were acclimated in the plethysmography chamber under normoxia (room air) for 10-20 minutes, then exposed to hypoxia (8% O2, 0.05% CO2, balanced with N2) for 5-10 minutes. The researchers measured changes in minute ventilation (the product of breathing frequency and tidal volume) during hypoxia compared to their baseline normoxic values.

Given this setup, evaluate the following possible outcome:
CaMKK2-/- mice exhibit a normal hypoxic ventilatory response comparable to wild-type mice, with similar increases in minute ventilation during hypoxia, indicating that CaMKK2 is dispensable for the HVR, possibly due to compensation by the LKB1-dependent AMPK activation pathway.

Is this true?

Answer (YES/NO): YES